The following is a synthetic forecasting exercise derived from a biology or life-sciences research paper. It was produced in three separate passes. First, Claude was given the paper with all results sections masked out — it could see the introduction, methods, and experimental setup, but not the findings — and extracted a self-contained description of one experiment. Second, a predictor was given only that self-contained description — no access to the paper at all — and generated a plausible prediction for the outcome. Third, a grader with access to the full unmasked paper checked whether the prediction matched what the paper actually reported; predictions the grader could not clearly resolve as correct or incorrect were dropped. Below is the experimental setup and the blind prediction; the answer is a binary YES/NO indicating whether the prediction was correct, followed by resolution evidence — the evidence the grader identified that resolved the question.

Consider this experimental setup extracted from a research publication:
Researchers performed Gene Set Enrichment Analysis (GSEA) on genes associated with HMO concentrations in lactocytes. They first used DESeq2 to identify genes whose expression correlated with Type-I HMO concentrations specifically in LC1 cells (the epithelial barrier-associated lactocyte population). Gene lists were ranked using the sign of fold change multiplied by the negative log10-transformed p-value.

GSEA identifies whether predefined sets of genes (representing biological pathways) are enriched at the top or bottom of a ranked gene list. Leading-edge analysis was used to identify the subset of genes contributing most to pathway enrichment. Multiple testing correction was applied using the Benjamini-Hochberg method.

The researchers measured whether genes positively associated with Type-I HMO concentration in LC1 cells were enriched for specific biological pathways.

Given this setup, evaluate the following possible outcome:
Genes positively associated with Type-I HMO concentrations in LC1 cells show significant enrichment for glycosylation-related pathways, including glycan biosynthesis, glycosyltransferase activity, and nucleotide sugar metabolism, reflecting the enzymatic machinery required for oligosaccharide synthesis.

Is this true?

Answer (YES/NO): NO